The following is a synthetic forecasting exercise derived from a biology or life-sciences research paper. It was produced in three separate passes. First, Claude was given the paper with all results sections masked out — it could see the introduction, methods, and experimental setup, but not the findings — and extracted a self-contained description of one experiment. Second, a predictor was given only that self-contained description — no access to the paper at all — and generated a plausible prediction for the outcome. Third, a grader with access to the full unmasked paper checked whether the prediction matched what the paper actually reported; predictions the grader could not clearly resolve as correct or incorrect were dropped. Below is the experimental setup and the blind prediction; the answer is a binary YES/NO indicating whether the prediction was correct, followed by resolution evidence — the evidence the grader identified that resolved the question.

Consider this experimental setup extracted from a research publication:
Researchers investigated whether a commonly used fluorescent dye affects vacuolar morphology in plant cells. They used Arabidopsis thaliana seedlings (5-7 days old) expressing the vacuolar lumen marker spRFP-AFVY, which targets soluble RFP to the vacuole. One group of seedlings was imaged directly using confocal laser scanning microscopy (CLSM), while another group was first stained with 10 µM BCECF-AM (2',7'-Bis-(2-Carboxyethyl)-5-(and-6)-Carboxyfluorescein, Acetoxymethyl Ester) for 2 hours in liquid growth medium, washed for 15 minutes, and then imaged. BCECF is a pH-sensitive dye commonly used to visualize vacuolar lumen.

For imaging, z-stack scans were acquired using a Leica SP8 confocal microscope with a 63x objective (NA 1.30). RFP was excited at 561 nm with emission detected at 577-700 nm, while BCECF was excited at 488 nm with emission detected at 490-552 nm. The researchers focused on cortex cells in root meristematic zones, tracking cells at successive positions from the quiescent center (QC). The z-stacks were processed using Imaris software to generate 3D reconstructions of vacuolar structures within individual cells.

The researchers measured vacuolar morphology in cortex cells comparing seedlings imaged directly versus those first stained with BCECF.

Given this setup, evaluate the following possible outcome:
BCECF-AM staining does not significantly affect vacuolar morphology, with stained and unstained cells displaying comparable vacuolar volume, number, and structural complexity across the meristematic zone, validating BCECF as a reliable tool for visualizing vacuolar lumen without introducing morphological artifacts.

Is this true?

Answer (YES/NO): NO